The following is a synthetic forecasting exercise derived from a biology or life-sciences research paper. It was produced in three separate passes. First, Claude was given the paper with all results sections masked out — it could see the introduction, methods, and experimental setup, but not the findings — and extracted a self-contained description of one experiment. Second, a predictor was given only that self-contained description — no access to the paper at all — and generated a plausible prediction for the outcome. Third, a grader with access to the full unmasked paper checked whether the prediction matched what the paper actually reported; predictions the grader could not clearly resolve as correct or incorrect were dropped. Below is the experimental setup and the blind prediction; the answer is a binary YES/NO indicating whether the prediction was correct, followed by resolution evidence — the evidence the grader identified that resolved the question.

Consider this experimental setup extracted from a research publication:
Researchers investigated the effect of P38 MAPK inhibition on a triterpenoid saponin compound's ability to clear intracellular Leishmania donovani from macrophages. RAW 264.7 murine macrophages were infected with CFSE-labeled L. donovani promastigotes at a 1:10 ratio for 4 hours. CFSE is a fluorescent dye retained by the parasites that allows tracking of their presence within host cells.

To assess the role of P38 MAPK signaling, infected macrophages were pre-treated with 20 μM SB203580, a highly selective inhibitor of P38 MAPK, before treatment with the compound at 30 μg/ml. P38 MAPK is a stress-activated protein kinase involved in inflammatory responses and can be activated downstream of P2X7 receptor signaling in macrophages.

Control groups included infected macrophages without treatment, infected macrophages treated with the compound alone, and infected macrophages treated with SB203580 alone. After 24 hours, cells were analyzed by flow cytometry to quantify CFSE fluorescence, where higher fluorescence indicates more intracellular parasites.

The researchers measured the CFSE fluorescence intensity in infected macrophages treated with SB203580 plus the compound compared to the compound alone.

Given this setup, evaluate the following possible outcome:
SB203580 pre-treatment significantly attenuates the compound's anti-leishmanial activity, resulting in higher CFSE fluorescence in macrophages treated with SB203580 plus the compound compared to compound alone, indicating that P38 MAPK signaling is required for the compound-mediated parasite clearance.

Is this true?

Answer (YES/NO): YES